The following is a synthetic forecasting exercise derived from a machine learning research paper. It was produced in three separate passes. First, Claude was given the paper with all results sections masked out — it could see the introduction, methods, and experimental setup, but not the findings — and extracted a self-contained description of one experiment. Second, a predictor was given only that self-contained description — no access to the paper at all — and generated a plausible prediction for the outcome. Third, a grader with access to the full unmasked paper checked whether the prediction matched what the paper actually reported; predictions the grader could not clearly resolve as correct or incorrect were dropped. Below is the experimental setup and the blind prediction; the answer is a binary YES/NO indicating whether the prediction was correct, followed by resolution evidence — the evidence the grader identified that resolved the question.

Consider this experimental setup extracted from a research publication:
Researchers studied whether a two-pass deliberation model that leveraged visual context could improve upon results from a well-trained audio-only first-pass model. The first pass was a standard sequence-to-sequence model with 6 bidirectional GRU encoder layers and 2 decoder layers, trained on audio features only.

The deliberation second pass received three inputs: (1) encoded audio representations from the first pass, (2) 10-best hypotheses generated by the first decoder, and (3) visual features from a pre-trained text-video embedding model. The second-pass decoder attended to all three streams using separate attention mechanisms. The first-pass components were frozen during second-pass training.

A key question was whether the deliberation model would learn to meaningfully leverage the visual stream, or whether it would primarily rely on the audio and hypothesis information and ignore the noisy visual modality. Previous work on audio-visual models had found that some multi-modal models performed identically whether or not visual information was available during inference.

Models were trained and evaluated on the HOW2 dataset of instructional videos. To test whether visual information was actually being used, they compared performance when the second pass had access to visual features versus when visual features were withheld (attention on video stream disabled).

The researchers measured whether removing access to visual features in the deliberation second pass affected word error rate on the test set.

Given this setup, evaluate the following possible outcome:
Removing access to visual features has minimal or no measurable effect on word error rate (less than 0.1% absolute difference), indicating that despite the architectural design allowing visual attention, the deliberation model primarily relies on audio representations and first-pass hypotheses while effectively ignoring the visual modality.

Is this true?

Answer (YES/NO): NO